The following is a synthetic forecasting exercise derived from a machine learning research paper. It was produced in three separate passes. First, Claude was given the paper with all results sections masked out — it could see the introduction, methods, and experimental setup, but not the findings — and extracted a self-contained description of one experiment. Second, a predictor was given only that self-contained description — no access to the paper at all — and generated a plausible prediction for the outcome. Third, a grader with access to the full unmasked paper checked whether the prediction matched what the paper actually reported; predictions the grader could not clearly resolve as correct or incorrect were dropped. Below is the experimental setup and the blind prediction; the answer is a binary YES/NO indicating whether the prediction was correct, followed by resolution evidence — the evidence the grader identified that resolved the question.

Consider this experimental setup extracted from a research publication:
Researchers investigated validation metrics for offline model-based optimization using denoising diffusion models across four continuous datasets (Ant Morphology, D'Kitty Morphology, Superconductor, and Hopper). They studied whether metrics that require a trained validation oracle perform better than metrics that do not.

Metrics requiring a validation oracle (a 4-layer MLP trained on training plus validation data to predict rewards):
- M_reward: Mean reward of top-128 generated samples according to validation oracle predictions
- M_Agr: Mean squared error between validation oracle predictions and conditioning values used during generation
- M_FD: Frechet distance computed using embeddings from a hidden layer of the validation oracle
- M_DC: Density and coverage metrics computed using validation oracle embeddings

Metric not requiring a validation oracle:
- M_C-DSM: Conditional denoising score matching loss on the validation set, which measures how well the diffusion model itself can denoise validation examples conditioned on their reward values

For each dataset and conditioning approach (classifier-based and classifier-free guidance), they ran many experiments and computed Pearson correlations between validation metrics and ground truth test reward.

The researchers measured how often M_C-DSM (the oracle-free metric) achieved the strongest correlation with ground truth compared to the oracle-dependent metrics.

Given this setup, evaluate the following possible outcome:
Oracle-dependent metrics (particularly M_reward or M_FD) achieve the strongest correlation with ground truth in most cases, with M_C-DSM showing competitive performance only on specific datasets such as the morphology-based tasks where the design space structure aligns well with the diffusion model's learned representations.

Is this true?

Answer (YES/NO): NO